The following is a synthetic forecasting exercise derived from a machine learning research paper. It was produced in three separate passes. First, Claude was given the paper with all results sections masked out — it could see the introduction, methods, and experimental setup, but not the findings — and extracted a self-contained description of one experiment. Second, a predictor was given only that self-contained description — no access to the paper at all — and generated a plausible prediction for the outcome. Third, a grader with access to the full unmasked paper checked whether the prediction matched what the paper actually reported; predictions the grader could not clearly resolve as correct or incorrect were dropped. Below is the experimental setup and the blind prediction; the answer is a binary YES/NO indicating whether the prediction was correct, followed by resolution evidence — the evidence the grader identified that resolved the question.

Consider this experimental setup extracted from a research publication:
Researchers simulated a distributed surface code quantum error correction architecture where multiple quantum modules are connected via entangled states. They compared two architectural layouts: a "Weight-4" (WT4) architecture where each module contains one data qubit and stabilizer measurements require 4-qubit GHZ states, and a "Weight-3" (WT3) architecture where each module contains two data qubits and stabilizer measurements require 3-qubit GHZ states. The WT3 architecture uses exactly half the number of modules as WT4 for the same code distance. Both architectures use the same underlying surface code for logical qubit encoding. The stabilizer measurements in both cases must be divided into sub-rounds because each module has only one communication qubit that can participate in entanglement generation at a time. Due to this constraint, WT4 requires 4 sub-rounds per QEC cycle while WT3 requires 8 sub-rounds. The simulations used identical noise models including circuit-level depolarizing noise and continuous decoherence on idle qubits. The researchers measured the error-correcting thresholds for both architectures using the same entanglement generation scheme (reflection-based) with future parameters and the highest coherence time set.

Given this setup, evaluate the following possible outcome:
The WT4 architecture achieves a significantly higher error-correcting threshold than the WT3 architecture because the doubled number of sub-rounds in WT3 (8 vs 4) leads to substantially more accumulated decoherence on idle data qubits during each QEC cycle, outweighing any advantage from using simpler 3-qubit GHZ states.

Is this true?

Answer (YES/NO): NO